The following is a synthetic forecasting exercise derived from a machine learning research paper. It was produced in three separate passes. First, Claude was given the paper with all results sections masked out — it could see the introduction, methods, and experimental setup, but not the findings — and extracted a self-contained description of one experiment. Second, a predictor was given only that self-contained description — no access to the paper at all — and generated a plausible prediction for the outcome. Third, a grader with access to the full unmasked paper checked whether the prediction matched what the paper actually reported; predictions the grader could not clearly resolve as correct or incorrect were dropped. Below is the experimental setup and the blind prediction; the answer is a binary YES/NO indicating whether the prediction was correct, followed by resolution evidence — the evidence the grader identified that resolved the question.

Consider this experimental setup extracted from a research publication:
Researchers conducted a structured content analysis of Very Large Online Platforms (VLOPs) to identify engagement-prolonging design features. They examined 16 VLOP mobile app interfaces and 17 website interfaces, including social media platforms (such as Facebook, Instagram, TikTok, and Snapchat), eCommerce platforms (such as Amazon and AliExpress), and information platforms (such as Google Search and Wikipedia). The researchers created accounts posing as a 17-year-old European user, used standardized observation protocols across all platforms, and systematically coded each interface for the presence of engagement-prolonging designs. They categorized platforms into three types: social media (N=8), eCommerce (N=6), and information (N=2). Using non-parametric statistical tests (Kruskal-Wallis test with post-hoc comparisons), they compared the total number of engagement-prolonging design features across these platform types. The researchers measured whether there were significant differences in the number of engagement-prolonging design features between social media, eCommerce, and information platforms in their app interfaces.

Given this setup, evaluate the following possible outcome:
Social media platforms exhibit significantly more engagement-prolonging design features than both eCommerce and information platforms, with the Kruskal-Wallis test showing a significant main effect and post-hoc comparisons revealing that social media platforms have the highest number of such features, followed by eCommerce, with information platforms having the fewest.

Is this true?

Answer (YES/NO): YES